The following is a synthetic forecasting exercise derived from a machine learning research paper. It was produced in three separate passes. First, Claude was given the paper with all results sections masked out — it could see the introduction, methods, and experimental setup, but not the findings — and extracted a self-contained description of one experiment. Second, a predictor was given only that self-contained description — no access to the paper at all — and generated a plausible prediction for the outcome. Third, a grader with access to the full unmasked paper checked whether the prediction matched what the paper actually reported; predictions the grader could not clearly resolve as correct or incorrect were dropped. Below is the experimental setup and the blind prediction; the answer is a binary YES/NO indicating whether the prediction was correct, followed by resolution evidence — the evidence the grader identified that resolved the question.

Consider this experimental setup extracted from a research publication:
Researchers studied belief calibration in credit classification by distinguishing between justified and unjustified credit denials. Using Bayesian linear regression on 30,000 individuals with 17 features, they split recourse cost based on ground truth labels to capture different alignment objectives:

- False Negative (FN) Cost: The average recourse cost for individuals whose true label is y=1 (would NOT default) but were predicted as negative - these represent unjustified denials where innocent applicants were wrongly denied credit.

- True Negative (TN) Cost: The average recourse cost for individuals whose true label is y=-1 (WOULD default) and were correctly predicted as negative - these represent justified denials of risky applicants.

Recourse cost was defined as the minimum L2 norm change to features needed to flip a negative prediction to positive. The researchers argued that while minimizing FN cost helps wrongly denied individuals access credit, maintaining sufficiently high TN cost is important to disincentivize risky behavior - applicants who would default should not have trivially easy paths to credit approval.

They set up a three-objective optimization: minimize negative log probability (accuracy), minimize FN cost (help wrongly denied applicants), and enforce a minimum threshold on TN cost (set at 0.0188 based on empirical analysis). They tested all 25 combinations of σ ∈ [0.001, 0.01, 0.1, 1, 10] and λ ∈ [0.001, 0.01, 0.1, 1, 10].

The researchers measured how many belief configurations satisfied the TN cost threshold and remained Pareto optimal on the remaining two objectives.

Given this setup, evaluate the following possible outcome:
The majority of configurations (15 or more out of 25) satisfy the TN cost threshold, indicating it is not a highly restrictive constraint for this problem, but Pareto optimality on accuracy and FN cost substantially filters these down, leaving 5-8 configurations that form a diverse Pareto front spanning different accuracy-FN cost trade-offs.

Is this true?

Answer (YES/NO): NO